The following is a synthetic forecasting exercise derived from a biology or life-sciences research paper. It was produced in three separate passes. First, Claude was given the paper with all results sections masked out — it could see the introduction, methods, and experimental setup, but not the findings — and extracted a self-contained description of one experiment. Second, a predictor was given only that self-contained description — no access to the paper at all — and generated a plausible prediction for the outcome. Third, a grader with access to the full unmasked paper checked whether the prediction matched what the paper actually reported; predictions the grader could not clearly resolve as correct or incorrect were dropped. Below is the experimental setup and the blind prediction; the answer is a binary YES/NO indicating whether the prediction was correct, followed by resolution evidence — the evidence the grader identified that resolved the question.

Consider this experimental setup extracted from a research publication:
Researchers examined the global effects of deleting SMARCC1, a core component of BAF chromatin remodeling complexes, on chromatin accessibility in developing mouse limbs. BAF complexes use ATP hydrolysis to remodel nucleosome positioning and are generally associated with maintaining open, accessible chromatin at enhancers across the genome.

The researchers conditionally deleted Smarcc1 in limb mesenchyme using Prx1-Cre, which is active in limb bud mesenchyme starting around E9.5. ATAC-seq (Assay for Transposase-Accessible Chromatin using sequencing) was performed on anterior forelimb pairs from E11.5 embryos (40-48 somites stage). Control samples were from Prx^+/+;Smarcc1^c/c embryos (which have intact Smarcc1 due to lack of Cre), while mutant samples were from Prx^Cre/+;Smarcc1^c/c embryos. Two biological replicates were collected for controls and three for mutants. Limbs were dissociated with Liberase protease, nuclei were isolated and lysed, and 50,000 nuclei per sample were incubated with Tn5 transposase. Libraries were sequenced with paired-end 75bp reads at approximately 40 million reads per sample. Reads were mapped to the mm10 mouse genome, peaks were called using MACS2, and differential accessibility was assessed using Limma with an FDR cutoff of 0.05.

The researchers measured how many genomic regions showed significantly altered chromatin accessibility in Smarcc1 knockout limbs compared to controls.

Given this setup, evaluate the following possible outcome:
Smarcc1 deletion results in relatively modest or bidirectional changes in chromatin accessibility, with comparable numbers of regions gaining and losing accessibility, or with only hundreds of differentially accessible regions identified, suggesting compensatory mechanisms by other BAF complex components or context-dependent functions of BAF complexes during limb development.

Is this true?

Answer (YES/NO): NO